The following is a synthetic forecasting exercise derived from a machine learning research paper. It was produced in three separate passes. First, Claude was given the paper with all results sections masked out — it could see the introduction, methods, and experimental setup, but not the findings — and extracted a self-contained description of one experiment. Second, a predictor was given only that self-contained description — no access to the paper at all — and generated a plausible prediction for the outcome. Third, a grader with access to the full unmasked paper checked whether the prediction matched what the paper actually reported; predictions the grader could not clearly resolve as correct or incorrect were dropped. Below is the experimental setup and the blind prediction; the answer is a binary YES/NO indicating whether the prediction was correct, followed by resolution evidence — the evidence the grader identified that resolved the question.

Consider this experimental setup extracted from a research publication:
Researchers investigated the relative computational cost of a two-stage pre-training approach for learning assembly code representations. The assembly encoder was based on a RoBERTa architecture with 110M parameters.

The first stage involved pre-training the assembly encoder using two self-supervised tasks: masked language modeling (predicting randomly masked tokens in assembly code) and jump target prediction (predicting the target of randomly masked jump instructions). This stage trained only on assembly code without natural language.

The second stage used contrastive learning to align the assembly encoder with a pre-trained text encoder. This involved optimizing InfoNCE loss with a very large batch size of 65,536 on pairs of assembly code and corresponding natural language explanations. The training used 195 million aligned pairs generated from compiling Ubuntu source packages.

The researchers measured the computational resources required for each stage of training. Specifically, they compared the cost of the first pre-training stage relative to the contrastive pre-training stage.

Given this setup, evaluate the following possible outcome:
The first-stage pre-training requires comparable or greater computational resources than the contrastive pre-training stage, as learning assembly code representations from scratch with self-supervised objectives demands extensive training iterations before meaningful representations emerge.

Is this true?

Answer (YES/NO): NO